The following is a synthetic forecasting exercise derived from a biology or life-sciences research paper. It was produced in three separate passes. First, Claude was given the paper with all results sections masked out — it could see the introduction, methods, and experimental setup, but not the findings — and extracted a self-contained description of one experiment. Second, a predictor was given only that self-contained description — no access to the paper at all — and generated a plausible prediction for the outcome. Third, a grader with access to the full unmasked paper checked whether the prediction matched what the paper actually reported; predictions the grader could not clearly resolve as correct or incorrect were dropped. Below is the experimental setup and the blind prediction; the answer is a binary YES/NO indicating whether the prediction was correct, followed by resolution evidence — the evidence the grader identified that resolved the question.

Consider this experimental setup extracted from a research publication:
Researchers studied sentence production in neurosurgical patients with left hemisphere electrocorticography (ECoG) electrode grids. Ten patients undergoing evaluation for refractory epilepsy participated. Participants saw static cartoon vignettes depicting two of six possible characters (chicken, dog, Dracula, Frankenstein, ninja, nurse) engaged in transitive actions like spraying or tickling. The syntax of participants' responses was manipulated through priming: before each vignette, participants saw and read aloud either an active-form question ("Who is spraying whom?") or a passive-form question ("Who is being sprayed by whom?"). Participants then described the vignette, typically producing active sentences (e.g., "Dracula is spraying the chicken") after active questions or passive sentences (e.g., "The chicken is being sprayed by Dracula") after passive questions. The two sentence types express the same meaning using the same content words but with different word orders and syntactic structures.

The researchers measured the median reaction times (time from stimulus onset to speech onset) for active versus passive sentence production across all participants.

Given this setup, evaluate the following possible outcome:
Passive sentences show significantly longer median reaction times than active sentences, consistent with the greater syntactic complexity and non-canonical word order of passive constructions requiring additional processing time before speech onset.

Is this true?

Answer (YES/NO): YES